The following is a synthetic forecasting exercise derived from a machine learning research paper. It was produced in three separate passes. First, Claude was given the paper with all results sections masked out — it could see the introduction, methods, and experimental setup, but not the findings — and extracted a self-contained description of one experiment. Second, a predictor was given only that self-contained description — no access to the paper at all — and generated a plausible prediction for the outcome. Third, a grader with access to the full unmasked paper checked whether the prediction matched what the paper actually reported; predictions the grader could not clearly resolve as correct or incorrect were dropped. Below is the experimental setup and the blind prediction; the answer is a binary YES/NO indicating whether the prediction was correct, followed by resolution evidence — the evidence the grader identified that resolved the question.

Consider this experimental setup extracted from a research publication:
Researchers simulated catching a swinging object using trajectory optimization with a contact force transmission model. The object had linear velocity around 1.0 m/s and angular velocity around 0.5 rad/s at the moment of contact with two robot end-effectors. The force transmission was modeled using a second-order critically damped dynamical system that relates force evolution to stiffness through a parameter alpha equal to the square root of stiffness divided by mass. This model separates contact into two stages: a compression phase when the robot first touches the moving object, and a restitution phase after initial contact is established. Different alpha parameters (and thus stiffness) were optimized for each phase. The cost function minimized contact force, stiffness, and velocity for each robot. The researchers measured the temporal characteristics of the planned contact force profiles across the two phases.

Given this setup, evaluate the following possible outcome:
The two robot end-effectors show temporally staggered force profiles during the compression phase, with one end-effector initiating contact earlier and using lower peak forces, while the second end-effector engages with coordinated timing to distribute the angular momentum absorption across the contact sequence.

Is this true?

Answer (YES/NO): NO